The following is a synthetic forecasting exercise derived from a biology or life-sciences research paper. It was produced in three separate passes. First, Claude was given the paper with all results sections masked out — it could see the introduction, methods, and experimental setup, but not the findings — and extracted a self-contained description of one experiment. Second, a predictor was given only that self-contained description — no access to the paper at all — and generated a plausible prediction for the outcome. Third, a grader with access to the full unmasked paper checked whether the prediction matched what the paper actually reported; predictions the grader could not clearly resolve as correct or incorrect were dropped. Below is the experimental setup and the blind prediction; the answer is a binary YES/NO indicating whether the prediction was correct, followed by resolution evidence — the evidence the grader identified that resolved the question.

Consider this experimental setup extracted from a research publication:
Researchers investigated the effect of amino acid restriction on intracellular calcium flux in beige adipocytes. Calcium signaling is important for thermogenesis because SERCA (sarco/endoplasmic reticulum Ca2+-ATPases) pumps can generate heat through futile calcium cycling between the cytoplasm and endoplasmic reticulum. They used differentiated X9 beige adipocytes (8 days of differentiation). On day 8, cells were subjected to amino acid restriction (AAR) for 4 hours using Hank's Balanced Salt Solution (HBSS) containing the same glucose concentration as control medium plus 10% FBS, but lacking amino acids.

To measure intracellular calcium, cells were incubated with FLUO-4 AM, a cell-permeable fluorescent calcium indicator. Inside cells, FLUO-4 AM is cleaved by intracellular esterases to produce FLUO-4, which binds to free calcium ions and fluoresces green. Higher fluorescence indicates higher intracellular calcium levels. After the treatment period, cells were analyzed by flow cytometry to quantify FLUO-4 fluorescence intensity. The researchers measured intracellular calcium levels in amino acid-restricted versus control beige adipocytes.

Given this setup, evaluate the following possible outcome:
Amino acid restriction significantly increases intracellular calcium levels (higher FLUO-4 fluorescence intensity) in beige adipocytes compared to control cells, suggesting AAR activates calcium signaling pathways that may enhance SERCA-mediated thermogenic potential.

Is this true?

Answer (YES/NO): YES